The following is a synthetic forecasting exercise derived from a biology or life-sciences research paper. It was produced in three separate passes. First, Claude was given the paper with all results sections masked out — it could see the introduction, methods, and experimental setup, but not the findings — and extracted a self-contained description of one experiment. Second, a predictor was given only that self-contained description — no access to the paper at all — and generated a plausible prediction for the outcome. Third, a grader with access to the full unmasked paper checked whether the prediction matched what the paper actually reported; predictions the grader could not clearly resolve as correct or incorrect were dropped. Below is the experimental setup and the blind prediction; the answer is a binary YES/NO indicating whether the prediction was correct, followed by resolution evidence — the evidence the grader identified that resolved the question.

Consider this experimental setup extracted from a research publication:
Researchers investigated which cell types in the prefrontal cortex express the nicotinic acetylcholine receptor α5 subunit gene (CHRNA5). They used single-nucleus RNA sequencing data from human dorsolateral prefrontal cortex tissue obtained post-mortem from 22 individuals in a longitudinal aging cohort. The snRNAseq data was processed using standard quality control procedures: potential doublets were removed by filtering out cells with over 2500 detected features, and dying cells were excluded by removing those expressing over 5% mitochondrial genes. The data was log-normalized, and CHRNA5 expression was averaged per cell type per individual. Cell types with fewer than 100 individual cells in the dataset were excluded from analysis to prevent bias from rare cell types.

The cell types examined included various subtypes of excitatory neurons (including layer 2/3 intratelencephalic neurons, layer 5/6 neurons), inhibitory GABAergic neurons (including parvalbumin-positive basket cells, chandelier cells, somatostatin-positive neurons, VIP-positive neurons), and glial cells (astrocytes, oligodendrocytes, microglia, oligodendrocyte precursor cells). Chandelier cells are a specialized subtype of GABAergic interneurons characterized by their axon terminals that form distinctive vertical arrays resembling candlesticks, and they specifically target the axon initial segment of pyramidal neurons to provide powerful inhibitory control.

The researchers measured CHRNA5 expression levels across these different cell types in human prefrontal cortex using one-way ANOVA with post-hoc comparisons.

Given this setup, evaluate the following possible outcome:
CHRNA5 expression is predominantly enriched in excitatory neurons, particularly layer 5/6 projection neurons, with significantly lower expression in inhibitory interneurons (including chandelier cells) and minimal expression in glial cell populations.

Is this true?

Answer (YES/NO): NO